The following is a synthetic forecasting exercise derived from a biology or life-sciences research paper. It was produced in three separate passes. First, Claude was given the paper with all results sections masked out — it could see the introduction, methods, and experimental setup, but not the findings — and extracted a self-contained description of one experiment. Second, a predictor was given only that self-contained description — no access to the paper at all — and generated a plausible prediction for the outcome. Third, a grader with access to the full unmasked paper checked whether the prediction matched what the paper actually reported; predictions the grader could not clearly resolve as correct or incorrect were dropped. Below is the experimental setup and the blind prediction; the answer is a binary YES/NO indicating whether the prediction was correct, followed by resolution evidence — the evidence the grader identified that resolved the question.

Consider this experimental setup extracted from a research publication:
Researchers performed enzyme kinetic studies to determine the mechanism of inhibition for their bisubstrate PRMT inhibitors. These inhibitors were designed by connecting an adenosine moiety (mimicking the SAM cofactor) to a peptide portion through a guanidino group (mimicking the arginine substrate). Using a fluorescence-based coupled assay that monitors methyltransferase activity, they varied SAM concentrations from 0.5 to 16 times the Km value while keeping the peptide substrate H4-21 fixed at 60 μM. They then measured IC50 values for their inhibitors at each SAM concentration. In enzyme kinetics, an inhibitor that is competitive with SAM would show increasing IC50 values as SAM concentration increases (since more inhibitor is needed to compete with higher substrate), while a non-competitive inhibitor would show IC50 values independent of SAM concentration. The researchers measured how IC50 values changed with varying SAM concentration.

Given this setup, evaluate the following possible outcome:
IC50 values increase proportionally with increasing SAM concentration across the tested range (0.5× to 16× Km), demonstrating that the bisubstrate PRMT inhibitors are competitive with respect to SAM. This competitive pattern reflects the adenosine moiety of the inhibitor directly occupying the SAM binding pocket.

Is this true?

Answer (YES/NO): YES